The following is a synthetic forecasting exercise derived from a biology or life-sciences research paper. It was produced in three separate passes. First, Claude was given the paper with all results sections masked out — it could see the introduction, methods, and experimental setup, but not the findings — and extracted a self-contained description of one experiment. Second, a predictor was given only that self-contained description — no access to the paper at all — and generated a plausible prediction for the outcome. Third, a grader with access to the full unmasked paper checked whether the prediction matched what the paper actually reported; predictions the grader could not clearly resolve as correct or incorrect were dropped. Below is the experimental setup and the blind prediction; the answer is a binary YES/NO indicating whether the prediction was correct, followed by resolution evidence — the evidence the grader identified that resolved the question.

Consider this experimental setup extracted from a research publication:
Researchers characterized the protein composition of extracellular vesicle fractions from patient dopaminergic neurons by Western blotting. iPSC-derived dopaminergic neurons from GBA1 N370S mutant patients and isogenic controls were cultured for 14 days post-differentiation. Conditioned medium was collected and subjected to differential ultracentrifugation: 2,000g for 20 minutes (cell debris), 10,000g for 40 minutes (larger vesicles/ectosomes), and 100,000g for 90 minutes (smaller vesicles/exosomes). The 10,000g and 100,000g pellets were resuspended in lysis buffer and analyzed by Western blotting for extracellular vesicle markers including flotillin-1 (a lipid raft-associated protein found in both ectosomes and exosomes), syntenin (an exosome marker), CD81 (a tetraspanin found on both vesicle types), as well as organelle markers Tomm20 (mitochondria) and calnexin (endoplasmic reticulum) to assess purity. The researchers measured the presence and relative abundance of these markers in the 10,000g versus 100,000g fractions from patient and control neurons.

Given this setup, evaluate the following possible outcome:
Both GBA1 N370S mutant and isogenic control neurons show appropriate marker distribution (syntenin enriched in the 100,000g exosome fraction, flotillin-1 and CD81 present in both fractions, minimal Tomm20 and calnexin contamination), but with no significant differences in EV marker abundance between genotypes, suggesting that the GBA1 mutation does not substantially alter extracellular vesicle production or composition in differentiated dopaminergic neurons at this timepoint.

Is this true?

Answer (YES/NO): NO